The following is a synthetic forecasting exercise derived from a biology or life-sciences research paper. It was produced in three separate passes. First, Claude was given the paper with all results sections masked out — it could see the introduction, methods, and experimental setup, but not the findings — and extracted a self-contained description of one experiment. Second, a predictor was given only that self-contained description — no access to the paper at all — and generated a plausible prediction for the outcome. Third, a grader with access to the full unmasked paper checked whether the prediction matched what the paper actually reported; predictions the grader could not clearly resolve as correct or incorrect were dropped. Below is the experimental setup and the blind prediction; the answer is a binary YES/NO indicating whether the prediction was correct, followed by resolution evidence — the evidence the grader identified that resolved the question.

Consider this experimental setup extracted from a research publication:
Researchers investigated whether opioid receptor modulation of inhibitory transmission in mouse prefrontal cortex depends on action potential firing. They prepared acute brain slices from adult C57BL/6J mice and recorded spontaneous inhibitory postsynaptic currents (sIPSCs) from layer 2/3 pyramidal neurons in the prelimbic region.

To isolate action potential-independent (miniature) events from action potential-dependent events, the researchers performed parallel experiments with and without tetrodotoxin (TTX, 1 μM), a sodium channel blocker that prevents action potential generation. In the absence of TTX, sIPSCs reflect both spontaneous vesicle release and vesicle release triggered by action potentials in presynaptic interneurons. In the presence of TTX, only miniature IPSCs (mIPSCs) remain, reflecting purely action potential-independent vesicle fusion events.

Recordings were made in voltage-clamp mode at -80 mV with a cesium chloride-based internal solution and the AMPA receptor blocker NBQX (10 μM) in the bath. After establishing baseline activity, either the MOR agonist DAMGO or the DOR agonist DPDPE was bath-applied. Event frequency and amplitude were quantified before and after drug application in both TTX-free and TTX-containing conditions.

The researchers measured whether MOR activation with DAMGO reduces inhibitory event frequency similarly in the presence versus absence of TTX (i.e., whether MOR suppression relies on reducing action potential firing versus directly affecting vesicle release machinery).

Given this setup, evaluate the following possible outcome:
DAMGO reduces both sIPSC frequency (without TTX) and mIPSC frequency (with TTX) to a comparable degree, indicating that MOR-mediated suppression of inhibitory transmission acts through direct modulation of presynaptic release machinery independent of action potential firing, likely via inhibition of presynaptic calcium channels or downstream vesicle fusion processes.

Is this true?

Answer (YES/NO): YES